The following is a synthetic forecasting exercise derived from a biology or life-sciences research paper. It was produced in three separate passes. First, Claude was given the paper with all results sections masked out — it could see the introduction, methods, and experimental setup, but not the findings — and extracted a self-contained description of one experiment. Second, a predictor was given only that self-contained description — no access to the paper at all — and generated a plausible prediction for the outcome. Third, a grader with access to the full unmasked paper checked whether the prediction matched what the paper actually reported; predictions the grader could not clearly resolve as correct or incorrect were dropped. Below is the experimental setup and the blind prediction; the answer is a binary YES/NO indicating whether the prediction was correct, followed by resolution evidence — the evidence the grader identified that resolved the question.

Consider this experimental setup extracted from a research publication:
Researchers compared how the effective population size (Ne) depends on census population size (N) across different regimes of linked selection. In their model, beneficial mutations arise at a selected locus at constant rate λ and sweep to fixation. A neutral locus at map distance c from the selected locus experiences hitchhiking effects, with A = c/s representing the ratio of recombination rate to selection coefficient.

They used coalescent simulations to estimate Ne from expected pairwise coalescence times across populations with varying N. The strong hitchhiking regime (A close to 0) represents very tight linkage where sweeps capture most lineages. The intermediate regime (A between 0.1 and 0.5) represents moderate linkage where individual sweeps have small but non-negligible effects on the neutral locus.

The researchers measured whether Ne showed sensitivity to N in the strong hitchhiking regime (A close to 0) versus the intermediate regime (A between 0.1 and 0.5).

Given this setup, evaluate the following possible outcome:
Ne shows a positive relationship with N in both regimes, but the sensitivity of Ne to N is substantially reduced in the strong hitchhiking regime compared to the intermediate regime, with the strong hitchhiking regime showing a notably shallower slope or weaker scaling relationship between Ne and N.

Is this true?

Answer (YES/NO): NO